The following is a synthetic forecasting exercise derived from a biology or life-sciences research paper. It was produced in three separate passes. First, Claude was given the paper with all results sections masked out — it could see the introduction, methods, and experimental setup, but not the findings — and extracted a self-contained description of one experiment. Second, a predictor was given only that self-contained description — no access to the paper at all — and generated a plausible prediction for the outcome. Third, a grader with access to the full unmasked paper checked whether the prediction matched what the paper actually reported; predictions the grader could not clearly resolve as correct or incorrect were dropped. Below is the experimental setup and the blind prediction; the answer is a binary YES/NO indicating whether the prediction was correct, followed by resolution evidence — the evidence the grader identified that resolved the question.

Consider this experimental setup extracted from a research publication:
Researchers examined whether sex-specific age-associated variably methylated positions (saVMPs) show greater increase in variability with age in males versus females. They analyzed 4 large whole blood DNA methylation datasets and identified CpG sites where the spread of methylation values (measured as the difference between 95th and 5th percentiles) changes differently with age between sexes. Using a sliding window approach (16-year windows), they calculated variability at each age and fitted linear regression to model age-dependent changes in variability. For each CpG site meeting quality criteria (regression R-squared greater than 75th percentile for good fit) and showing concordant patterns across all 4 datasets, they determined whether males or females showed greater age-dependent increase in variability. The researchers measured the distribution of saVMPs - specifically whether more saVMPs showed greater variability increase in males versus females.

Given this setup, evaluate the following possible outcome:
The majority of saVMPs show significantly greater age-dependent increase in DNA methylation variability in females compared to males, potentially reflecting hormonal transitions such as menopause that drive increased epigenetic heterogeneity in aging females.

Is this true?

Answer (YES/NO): NO